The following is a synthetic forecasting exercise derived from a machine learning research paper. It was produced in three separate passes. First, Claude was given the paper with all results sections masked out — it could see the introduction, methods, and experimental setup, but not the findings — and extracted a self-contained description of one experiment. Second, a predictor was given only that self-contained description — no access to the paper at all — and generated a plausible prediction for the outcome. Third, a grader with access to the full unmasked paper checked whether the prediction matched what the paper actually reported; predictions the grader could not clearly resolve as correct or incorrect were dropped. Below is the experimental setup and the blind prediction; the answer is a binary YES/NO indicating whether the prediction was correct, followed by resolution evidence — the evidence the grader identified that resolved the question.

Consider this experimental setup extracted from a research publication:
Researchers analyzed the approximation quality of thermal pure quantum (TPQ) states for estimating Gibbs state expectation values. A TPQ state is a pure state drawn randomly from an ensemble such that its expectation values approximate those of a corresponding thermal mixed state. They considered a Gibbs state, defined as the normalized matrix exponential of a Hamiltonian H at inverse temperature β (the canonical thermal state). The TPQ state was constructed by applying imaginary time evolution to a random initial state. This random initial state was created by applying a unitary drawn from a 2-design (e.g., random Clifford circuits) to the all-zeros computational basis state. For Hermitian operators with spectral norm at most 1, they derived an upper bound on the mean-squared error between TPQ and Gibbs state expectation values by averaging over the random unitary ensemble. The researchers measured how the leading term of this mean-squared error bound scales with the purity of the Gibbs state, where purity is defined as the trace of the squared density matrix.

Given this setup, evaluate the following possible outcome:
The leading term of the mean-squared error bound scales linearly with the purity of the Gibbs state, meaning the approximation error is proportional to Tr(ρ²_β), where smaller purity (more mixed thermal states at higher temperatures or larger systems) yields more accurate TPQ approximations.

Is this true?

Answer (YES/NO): NO